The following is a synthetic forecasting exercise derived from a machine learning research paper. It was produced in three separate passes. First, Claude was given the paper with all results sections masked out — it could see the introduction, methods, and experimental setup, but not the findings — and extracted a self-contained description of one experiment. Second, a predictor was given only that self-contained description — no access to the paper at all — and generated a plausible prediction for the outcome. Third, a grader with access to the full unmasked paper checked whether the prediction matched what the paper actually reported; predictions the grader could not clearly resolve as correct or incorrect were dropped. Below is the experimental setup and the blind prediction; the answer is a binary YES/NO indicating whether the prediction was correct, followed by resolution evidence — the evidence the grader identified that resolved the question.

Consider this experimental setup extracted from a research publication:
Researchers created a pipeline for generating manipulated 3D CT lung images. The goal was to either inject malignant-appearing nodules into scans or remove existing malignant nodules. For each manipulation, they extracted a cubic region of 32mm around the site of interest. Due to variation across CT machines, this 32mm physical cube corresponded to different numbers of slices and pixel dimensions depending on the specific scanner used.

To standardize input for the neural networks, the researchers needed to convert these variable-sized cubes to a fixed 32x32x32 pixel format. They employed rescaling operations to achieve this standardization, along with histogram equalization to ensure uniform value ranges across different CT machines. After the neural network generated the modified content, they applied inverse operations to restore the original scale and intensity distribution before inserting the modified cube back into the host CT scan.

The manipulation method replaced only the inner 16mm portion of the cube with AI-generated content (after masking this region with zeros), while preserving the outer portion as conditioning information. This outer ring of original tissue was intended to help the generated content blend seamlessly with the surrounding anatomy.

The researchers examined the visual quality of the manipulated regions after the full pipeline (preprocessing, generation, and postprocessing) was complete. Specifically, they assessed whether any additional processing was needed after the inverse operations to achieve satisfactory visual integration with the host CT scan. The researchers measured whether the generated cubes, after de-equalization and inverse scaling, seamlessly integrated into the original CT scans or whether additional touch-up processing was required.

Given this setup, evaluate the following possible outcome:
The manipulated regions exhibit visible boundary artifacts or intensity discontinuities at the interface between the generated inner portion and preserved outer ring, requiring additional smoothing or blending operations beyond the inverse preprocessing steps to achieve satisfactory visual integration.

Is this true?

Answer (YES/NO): YES